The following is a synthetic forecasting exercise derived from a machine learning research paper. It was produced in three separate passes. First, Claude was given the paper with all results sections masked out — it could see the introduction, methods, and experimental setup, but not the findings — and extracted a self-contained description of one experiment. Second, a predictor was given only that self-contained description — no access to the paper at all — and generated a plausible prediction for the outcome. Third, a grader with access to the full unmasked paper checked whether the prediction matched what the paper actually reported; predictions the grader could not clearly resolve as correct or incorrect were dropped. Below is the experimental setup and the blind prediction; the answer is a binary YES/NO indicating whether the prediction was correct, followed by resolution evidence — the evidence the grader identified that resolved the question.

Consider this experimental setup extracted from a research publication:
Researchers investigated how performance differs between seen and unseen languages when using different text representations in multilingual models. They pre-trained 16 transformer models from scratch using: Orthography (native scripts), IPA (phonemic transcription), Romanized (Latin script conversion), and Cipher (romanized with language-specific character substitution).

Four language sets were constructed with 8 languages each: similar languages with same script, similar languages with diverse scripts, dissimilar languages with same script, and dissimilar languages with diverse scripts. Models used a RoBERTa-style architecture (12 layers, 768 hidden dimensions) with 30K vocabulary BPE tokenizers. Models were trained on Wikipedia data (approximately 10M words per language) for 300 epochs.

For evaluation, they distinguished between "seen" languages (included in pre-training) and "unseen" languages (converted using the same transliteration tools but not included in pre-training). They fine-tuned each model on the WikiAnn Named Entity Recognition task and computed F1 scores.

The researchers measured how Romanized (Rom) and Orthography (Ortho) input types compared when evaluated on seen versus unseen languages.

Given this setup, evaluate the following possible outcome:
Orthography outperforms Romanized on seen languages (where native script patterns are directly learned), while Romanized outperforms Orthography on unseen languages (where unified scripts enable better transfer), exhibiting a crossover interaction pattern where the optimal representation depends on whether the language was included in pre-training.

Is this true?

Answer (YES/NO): NO